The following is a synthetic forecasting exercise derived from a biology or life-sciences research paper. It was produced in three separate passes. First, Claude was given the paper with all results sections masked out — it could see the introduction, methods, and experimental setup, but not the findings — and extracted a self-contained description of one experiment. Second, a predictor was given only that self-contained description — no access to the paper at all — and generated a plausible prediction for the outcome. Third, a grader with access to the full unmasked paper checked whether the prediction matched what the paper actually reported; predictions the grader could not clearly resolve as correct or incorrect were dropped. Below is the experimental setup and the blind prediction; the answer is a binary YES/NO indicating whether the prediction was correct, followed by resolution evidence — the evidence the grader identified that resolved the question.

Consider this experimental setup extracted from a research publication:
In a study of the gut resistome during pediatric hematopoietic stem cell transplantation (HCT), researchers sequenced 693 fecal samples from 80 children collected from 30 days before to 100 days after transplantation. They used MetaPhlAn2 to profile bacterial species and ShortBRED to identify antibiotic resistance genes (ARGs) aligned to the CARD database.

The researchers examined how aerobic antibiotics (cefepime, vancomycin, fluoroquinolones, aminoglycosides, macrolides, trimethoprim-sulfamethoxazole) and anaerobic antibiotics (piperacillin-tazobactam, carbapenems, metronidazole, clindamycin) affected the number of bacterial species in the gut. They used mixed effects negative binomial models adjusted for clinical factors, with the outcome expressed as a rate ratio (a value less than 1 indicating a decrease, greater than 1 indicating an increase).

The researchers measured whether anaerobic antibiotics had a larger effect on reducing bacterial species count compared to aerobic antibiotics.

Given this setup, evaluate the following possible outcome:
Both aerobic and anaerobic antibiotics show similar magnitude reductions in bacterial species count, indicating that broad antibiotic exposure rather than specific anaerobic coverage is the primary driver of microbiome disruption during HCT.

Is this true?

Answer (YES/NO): NO